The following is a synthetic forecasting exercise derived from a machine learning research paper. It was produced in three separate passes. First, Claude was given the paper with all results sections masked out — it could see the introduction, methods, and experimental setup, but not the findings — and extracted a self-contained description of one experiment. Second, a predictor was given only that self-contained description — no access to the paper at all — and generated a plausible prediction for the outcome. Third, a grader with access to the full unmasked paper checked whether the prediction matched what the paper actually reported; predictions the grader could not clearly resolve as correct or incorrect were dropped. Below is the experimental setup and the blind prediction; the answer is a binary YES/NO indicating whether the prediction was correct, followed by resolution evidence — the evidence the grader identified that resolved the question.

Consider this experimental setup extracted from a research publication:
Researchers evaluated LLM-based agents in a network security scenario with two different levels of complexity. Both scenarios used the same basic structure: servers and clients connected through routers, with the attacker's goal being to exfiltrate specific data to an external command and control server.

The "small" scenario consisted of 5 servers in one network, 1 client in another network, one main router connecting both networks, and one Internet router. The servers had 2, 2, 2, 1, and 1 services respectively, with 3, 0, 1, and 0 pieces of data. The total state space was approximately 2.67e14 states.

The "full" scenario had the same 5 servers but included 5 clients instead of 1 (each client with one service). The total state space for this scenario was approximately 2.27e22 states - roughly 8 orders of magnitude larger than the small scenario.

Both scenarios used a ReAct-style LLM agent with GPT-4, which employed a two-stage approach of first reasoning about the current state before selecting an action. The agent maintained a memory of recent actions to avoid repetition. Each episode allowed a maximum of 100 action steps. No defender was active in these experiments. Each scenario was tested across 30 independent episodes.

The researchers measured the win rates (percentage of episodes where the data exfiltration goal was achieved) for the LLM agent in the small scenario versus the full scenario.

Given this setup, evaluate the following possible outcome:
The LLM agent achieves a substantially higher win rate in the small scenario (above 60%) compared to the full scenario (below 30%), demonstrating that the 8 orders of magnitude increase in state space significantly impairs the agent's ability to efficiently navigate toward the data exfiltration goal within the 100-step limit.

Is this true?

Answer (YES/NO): NO